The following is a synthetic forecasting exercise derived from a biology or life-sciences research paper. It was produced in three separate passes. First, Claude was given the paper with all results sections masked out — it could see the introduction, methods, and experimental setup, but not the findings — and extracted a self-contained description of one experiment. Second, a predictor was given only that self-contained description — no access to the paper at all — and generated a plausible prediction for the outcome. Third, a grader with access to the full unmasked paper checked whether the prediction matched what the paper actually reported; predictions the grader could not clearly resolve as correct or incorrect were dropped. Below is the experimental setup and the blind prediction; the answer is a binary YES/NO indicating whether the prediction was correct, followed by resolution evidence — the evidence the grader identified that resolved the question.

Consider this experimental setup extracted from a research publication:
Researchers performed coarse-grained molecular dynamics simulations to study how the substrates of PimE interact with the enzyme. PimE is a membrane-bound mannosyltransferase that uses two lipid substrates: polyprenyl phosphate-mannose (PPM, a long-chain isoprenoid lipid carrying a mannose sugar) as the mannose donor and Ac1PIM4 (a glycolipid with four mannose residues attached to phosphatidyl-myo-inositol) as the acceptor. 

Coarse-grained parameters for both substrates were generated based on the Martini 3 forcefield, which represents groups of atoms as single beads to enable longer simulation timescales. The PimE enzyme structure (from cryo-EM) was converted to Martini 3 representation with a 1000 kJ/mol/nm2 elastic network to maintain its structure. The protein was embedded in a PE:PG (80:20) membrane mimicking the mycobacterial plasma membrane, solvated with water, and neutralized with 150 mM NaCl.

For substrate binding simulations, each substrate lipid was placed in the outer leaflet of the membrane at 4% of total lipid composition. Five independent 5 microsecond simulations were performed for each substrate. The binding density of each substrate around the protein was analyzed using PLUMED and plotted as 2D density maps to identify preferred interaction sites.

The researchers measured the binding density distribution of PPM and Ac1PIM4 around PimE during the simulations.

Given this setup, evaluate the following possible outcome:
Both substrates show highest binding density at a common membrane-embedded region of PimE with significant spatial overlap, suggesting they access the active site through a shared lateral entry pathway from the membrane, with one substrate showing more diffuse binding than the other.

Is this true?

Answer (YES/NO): NO